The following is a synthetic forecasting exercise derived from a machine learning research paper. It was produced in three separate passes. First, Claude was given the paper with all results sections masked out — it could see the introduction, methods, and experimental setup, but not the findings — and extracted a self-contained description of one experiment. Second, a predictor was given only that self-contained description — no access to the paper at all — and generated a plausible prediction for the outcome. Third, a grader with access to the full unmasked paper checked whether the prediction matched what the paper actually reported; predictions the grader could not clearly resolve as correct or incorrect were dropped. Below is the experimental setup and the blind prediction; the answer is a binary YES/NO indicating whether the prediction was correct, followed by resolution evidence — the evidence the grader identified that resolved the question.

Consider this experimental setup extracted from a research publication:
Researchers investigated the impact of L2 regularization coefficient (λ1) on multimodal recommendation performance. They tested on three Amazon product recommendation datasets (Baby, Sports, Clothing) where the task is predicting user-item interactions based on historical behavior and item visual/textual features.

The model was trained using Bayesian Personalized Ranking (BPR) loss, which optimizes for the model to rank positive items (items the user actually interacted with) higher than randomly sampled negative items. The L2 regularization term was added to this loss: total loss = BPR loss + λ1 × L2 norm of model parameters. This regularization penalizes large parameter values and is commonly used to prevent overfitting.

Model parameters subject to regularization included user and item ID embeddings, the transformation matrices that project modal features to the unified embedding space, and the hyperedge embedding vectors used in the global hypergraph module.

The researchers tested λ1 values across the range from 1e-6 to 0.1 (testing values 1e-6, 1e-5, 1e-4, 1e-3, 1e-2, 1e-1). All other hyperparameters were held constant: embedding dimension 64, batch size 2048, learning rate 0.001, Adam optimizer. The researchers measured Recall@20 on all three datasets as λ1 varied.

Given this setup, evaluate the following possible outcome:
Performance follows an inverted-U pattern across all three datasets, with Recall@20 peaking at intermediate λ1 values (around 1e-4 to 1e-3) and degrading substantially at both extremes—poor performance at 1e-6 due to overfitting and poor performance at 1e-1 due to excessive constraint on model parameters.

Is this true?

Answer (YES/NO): NO